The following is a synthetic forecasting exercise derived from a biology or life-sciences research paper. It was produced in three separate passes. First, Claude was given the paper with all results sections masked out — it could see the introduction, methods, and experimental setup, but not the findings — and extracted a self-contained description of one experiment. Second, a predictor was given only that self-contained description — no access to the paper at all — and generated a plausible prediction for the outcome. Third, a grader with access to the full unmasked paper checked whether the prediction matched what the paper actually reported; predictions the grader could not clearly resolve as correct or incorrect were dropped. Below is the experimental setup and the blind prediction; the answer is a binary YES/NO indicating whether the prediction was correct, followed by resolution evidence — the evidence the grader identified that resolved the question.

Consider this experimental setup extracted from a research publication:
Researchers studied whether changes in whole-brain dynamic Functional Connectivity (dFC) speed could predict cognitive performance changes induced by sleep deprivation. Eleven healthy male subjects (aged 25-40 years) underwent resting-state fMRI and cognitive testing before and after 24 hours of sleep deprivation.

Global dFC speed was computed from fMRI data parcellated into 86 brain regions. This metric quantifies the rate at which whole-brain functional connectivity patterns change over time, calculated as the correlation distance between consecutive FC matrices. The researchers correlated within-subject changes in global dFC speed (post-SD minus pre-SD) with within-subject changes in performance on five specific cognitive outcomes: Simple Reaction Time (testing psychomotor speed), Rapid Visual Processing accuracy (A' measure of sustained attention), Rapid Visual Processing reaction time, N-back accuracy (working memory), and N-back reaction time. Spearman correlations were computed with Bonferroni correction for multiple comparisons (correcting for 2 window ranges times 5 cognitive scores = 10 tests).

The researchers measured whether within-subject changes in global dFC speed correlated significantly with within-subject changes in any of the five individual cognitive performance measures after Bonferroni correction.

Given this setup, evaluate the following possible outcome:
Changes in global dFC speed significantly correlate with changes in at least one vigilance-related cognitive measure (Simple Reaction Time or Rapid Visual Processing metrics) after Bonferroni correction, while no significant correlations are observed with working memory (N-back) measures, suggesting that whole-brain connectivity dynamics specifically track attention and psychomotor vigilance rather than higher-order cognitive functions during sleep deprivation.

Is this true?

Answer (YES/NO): NO